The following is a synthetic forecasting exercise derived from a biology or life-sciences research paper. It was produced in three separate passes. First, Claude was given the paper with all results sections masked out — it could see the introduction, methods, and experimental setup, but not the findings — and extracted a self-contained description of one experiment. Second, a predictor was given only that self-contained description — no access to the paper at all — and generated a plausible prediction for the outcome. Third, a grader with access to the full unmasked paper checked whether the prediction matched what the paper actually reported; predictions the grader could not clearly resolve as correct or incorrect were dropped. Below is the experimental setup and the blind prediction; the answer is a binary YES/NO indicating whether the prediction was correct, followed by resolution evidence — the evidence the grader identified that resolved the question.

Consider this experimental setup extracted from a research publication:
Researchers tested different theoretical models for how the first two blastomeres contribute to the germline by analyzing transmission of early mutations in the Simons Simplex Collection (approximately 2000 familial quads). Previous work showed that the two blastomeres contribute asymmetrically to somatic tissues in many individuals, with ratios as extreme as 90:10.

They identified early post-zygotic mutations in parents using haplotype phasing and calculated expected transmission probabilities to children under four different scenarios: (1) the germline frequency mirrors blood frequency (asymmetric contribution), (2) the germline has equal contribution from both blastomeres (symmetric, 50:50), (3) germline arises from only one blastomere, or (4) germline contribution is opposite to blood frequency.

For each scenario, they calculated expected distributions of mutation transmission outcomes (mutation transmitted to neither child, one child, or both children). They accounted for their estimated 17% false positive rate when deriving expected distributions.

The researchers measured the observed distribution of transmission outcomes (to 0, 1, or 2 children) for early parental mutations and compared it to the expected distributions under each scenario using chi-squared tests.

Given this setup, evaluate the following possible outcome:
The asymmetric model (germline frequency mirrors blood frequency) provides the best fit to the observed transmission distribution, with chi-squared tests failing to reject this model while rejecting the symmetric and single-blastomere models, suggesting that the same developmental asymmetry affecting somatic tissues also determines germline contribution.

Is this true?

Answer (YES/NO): NO